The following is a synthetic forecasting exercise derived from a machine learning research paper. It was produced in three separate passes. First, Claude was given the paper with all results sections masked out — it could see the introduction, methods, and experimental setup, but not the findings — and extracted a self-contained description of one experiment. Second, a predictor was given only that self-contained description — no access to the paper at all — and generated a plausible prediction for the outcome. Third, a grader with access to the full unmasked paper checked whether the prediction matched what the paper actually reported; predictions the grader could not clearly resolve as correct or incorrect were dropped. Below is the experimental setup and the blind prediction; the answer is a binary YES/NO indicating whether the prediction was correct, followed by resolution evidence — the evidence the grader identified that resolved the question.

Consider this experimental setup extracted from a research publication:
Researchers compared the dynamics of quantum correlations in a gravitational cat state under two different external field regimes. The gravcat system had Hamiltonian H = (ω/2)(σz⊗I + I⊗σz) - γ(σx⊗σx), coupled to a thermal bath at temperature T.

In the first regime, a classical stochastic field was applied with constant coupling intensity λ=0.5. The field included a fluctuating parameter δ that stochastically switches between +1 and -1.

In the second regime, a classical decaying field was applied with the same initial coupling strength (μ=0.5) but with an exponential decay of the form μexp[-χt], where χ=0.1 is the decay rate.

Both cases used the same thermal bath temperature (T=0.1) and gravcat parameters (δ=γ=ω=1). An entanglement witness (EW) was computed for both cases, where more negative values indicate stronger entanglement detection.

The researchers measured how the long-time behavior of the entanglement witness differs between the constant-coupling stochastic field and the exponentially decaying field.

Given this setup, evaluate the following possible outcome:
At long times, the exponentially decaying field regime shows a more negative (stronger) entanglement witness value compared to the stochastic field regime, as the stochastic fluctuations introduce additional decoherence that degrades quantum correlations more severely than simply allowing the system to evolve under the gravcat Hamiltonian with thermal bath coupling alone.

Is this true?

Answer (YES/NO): NO